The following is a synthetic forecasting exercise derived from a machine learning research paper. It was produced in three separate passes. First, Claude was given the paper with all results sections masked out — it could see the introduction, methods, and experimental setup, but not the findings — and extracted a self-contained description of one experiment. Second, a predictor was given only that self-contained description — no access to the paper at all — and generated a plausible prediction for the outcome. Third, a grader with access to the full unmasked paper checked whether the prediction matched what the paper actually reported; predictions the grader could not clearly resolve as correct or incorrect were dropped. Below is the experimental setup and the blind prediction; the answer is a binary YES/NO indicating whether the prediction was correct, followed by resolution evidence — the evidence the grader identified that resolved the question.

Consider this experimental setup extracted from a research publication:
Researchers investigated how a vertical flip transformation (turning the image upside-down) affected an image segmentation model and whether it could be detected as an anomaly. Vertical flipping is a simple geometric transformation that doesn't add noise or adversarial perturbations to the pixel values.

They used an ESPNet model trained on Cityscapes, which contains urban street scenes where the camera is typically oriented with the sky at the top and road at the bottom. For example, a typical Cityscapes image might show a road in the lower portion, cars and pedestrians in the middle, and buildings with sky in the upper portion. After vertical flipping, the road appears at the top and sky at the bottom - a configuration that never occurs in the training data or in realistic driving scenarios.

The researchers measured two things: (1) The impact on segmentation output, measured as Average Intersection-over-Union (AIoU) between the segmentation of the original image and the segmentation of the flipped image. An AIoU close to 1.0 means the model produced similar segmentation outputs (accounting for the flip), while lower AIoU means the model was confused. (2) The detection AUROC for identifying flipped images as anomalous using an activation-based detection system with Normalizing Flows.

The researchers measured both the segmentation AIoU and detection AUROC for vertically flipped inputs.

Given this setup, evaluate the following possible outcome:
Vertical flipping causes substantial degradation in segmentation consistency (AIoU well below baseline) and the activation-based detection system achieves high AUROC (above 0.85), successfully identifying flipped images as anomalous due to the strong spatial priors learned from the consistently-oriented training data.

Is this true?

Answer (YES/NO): NO